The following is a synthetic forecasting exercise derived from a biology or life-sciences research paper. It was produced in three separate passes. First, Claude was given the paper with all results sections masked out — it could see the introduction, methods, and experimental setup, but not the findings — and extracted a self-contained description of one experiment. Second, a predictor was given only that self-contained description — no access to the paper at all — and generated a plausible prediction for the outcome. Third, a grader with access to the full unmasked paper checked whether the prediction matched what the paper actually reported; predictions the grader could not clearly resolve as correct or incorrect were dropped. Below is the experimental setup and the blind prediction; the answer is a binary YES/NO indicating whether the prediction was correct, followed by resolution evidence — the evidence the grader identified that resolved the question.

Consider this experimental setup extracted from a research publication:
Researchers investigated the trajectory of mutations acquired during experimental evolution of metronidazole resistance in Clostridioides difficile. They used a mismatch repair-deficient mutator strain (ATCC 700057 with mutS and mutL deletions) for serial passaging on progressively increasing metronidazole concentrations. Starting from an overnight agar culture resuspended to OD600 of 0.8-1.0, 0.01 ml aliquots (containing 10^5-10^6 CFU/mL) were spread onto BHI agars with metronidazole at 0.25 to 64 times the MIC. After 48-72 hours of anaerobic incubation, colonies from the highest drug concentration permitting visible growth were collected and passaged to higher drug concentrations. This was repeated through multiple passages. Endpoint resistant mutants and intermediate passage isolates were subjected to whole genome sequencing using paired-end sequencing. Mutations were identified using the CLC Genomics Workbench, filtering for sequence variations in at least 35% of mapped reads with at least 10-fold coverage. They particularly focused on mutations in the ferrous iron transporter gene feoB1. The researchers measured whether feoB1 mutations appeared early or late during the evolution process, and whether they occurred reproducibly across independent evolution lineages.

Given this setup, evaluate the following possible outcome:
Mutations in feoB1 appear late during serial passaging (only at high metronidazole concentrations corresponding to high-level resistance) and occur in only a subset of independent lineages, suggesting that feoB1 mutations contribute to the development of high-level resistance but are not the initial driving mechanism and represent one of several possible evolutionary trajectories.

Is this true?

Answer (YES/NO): NO